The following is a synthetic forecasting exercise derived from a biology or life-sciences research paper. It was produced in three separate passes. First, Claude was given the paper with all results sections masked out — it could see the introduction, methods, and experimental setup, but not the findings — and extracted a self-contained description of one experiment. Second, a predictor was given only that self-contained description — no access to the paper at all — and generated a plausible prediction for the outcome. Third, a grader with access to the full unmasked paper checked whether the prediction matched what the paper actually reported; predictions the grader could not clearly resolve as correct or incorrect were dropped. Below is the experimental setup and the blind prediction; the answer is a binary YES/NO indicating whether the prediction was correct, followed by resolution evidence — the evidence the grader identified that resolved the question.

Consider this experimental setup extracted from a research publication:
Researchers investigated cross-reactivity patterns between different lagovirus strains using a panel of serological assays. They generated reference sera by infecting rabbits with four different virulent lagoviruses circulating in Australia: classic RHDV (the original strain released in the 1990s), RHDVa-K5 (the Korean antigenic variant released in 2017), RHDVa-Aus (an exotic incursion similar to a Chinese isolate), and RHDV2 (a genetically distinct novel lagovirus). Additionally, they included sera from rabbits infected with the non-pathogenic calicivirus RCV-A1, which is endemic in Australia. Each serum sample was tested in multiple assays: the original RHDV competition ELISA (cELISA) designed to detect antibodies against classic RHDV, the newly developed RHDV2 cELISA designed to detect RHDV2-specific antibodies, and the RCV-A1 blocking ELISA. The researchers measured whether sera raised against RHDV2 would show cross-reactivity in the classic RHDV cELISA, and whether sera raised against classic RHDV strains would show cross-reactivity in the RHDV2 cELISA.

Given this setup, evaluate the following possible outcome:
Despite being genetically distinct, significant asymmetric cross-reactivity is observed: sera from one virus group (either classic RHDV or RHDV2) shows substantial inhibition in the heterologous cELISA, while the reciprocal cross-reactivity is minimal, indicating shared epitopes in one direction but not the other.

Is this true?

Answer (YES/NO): NO